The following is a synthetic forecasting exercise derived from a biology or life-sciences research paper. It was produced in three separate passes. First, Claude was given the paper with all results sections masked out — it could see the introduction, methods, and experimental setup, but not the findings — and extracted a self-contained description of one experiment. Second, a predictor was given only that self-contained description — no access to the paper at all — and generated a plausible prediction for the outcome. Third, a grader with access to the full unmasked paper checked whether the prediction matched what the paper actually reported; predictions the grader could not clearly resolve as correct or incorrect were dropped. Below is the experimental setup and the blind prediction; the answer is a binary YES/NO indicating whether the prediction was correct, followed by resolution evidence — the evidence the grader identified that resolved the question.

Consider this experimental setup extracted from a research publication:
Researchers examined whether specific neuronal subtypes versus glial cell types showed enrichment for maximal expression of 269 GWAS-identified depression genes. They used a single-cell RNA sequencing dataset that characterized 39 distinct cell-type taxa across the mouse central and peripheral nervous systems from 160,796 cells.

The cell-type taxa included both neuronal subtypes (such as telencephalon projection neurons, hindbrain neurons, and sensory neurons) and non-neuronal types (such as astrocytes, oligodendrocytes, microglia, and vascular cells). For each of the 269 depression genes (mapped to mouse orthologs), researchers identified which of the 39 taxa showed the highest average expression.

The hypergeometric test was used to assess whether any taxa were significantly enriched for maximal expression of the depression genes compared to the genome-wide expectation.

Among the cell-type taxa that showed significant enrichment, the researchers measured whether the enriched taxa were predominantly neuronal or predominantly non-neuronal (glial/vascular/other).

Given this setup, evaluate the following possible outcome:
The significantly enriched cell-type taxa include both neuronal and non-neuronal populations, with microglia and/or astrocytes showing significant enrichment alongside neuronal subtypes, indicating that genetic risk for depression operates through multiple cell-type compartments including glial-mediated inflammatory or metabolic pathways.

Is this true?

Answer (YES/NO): NO